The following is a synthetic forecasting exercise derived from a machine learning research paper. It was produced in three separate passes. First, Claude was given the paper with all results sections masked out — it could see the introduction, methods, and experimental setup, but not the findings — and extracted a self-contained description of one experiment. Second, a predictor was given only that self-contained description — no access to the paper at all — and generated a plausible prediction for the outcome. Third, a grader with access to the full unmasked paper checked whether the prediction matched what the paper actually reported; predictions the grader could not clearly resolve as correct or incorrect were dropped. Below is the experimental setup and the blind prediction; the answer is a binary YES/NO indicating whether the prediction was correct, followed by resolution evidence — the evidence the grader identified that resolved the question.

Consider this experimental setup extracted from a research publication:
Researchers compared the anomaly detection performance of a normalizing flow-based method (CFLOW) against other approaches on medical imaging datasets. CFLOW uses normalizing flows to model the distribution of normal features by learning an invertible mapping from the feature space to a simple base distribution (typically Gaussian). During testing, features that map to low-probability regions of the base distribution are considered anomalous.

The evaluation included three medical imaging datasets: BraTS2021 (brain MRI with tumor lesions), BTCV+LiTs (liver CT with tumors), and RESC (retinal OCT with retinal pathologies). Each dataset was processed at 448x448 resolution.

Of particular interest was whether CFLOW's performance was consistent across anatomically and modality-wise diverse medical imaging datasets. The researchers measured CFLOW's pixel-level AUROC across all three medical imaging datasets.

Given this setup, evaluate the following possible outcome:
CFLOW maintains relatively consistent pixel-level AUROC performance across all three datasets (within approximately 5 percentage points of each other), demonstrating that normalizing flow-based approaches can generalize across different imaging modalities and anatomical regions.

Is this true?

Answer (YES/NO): YES